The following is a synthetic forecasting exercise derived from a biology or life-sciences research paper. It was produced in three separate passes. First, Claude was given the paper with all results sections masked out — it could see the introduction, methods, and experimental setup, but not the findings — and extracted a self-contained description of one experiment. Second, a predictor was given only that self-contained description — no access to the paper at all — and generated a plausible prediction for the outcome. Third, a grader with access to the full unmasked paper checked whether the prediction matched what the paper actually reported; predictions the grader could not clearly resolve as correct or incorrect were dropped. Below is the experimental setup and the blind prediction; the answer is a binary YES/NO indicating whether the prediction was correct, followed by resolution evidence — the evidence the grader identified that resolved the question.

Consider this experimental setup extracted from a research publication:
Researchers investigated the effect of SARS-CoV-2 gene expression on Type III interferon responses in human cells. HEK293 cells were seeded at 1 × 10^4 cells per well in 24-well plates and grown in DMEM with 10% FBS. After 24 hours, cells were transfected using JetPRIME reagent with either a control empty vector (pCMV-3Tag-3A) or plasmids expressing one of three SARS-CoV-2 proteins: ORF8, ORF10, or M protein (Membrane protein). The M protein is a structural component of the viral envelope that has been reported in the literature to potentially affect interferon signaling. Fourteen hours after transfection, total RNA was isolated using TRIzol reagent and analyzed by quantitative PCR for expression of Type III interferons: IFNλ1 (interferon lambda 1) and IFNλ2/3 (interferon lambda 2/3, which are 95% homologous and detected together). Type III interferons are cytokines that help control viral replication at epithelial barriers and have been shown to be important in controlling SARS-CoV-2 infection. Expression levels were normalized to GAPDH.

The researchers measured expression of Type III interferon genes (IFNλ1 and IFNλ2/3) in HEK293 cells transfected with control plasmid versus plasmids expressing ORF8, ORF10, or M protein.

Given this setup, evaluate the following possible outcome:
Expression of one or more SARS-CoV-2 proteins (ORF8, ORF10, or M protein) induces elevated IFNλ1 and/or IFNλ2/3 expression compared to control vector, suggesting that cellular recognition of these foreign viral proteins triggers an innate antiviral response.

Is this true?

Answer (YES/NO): YES